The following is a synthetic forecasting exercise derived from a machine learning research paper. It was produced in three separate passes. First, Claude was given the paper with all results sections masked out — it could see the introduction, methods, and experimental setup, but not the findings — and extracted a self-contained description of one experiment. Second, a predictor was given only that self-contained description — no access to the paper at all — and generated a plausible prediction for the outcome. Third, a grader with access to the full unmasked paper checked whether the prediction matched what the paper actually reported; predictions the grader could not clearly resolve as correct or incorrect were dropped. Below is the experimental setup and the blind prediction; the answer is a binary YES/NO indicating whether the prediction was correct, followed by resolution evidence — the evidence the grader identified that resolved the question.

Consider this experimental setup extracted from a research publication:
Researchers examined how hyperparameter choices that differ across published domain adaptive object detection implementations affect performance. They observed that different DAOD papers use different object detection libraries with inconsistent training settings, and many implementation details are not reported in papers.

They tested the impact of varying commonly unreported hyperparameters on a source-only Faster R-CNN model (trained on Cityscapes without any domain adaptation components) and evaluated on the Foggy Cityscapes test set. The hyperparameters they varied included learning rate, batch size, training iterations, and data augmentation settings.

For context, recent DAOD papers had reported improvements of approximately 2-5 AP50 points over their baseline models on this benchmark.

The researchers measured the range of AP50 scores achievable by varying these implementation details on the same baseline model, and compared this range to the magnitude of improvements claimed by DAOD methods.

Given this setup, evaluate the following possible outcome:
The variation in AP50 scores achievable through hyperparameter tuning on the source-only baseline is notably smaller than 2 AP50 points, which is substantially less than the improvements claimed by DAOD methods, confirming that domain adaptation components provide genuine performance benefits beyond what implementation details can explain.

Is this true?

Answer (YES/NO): NO